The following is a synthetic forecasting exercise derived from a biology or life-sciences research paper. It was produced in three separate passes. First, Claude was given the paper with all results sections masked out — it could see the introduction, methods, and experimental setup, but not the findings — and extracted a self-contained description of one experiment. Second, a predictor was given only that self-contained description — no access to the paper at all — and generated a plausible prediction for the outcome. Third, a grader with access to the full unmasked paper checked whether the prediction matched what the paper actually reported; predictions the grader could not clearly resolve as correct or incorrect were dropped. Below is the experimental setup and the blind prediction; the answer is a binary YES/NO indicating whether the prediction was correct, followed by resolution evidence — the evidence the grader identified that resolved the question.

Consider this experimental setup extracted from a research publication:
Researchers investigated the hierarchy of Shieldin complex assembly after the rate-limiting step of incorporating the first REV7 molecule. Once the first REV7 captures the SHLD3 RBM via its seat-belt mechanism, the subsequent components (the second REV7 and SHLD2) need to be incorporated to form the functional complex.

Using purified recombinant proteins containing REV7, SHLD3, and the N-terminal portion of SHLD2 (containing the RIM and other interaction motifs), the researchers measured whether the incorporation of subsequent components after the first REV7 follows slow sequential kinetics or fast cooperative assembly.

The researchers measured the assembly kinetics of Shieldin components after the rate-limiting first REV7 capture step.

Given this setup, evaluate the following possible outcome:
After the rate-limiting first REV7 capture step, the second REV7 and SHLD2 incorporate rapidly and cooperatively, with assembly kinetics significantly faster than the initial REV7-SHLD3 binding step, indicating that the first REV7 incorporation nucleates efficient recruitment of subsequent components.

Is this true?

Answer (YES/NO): YES